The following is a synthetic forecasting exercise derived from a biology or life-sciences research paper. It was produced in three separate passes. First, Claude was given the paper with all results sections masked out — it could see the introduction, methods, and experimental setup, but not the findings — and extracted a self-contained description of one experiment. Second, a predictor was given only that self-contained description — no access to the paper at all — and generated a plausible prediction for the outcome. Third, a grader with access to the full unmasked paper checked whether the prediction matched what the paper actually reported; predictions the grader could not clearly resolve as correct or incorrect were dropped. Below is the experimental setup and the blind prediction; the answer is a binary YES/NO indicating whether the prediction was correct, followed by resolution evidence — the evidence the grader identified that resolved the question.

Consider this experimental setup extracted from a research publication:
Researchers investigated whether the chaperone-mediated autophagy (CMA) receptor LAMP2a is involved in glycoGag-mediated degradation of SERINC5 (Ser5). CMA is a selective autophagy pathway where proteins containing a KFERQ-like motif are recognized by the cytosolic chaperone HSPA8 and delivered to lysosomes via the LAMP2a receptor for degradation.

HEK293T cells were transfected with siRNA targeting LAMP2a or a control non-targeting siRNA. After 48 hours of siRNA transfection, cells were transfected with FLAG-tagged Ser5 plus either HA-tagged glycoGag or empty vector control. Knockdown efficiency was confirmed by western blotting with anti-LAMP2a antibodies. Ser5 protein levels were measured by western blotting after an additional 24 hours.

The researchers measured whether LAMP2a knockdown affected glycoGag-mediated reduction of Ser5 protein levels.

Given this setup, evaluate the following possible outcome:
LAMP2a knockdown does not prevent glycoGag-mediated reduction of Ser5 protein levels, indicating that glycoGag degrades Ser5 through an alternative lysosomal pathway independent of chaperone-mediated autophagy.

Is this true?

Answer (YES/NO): YES